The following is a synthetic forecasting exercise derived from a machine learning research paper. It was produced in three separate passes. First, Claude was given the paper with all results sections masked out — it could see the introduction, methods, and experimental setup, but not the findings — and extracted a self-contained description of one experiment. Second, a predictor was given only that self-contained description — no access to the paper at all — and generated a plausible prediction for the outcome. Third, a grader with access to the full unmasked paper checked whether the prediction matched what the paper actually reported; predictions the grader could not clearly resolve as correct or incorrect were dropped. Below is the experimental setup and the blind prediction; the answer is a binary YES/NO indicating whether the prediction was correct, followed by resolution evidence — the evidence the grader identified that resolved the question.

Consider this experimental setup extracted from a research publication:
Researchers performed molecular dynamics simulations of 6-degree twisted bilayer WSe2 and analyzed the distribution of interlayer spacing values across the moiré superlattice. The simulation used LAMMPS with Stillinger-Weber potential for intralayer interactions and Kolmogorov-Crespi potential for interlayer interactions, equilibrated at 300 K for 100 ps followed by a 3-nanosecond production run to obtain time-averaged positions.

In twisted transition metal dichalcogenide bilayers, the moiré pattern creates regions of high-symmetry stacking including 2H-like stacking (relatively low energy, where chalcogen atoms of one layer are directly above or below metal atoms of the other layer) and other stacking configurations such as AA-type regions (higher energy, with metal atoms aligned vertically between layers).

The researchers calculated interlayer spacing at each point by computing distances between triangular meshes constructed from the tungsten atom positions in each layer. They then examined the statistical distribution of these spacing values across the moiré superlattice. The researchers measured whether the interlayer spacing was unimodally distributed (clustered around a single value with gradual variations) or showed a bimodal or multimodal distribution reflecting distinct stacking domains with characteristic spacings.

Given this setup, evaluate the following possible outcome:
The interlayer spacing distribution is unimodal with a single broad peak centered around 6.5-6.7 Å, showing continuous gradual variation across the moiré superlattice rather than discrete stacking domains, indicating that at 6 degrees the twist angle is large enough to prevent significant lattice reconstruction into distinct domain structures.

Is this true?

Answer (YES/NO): NO